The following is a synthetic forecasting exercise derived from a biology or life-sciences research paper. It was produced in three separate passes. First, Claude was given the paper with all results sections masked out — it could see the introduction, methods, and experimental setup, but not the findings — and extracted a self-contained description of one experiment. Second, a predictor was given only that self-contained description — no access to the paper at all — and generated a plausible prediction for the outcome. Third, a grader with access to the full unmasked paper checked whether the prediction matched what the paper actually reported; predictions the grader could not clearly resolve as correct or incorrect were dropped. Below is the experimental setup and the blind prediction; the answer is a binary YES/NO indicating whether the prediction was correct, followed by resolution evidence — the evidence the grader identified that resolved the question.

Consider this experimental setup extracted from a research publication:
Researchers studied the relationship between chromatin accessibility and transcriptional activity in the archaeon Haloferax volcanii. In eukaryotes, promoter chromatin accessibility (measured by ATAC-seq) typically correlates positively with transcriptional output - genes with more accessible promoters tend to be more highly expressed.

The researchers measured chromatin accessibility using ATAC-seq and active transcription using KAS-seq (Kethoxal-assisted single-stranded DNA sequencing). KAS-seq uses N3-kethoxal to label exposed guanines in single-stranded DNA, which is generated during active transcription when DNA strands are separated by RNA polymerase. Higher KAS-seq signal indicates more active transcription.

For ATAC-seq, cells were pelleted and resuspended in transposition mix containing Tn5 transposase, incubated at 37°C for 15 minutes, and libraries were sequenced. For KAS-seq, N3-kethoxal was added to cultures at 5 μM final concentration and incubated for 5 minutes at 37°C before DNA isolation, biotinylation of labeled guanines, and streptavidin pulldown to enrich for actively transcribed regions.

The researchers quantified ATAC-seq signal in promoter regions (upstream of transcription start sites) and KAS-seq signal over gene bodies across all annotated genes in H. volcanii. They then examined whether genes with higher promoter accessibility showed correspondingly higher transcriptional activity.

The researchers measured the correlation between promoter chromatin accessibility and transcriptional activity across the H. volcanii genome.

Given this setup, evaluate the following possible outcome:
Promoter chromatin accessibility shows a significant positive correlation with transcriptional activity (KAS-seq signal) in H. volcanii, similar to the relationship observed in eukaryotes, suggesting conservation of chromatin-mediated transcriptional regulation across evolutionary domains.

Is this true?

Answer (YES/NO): NO